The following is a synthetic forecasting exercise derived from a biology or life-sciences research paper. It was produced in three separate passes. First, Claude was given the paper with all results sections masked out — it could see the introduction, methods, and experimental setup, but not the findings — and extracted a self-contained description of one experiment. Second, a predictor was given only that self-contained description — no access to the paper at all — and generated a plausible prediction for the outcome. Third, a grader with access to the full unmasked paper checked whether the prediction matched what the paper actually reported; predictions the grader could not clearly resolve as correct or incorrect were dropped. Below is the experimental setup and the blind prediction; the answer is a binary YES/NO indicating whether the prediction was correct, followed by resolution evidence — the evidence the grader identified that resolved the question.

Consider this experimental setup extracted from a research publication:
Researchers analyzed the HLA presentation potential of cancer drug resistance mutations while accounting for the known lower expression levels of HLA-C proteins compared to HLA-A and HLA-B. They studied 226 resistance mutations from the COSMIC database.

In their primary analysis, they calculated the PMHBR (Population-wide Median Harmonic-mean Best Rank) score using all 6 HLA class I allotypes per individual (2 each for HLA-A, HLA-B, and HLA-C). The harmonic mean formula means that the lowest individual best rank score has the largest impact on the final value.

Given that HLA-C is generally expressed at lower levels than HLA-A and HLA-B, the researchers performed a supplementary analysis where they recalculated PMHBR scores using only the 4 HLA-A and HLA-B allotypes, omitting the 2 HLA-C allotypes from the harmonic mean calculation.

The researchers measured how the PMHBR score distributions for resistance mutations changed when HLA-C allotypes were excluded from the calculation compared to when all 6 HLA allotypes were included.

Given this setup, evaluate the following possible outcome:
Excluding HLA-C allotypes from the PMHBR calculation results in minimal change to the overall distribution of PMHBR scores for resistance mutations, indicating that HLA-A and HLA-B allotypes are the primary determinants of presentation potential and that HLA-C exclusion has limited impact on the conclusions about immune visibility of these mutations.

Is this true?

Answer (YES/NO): YES